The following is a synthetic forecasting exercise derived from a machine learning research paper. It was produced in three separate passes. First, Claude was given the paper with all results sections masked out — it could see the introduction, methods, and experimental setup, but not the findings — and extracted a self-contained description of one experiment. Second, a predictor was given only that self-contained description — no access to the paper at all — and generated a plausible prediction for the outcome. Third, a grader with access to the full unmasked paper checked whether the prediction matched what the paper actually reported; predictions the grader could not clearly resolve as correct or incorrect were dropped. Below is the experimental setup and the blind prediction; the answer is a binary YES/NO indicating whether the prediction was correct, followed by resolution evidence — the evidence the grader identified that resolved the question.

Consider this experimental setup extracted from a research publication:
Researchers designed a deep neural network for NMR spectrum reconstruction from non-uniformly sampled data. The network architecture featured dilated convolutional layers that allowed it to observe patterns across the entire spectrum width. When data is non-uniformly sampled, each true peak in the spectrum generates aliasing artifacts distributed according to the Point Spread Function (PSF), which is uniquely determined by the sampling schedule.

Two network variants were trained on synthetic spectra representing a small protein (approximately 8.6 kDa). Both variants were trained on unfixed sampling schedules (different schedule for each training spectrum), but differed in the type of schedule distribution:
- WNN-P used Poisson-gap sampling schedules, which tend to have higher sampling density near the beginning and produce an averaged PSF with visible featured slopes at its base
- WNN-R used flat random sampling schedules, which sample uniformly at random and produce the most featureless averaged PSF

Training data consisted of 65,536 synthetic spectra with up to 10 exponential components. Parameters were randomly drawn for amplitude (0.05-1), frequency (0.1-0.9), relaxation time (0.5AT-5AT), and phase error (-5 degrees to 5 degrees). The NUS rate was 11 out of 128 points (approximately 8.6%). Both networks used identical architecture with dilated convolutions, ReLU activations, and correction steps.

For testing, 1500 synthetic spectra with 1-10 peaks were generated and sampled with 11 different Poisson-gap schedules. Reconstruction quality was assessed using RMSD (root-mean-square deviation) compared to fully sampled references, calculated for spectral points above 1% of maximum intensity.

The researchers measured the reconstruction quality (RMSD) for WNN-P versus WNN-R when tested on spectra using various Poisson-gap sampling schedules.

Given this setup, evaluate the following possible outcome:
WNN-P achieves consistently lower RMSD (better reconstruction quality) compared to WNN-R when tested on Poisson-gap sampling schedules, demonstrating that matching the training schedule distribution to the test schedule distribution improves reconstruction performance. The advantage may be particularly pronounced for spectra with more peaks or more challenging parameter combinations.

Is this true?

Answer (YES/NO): YES